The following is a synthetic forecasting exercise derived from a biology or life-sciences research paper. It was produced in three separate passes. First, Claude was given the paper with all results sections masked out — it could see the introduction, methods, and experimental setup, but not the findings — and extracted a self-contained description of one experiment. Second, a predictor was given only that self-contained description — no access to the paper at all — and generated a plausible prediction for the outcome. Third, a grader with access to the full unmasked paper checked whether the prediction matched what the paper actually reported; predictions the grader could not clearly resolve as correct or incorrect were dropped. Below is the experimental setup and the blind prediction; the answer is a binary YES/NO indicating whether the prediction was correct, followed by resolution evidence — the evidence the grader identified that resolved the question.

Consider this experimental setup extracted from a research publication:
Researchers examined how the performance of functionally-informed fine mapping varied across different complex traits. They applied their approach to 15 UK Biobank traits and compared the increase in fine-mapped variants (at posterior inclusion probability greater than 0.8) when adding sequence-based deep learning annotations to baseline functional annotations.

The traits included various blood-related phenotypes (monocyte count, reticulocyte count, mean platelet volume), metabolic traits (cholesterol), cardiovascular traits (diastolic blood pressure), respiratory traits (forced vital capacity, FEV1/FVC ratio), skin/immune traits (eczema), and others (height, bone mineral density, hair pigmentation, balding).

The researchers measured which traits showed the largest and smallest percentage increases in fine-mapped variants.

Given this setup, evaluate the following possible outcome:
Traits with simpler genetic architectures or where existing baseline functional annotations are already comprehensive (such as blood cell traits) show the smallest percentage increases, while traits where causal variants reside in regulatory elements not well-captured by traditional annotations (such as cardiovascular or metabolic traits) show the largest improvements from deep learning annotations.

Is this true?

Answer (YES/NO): NO